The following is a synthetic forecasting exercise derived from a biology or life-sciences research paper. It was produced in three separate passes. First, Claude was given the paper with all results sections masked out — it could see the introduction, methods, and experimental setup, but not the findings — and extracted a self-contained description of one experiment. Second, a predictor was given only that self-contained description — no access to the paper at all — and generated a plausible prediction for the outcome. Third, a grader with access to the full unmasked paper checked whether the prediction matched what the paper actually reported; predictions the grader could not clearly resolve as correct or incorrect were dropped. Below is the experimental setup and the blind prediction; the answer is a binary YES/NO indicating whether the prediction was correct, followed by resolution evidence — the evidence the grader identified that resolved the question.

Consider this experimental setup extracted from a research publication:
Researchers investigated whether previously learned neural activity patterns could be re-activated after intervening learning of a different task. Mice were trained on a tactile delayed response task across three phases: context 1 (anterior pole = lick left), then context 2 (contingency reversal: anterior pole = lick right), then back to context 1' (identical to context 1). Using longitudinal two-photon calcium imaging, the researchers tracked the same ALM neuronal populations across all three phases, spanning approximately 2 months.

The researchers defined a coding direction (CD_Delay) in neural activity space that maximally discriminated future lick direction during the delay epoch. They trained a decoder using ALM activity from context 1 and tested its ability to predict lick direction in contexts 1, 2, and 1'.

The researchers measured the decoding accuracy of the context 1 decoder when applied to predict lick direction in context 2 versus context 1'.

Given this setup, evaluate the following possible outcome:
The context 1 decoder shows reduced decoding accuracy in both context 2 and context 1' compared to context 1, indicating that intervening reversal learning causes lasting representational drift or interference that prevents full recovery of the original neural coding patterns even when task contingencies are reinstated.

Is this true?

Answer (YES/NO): NO